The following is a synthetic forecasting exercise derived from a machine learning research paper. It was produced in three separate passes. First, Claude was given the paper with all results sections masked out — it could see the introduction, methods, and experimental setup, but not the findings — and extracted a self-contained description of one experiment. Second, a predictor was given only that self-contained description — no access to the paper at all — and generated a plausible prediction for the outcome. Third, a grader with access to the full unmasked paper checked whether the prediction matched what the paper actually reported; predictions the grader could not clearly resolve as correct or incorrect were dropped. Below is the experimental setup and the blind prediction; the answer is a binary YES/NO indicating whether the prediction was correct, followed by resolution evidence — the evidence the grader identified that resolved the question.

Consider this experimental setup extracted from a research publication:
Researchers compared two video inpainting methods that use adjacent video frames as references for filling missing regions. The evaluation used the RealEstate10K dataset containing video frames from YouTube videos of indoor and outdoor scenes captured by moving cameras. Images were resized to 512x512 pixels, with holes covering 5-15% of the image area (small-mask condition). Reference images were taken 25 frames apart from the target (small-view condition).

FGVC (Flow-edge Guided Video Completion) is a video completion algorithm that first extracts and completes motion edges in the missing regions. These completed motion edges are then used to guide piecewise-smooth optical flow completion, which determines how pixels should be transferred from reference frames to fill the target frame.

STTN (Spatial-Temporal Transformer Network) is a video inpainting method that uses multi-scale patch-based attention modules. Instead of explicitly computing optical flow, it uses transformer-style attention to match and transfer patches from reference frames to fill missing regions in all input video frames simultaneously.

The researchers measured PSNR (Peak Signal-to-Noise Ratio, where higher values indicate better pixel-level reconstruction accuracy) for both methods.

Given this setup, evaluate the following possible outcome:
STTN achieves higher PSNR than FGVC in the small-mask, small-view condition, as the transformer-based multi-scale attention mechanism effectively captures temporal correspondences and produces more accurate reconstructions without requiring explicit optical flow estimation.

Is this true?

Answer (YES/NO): YES